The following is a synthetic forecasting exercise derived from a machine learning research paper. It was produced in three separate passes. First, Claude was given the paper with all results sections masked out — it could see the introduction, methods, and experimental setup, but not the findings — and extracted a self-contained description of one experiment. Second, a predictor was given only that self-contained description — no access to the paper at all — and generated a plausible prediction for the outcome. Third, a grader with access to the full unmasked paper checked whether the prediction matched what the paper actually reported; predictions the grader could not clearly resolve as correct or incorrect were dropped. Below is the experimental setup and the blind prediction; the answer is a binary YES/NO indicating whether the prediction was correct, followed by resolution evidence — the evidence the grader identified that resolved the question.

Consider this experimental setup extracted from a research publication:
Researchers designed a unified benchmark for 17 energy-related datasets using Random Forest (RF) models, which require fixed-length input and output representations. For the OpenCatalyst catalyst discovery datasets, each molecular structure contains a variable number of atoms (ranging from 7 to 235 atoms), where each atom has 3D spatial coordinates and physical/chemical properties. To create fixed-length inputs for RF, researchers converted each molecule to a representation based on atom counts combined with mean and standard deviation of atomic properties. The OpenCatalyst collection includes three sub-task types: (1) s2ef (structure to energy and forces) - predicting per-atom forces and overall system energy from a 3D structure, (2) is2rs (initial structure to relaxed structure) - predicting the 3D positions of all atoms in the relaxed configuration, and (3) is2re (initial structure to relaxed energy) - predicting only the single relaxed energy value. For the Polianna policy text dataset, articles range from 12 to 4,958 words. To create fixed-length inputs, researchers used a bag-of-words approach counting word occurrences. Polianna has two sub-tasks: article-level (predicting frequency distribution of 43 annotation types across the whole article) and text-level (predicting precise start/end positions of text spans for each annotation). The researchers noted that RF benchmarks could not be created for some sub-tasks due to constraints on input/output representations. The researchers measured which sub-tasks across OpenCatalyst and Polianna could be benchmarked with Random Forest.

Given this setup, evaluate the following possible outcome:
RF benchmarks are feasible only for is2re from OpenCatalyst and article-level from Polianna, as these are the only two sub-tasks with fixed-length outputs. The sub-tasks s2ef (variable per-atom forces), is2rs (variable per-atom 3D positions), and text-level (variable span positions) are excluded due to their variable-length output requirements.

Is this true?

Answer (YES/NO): NO